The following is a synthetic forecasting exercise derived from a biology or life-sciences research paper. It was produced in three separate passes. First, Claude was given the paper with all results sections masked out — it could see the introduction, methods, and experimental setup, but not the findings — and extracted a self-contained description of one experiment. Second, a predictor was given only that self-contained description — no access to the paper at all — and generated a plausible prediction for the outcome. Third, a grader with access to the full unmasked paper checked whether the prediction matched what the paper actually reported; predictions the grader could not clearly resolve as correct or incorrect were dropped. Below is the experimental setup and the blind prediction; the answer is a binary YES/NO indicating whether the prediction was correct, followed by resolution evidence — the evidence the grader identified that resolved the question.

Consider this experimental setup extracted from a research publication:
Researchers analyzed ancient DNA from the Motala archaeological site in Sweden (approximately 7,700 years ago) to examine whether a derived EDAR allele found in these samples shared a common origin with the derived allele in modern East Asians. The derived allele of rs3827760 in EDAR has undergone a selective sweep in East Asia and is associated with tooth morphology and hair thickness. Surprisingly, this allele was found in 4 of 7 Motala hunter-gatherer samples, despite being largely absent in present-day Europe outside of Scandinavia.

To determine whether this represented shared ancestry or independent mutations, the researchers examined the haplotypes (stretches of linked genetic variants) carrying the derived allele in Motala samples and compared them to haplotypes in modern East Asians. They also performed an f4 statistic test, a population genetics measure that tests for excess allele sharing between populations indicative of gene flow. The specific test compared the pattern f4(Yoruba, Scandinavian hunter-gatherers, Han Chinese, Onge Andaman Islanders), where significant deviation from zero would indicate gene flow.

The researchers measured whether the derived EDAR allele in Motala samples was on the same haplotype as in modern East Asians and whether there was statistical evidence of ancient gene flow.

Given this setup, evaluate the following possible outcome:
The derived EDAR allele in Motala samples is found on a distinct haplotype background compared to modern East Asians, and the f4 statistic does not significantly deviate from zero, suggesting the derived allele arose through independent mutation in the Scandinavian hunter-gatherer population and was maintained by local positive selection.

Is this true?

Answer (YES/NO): NO